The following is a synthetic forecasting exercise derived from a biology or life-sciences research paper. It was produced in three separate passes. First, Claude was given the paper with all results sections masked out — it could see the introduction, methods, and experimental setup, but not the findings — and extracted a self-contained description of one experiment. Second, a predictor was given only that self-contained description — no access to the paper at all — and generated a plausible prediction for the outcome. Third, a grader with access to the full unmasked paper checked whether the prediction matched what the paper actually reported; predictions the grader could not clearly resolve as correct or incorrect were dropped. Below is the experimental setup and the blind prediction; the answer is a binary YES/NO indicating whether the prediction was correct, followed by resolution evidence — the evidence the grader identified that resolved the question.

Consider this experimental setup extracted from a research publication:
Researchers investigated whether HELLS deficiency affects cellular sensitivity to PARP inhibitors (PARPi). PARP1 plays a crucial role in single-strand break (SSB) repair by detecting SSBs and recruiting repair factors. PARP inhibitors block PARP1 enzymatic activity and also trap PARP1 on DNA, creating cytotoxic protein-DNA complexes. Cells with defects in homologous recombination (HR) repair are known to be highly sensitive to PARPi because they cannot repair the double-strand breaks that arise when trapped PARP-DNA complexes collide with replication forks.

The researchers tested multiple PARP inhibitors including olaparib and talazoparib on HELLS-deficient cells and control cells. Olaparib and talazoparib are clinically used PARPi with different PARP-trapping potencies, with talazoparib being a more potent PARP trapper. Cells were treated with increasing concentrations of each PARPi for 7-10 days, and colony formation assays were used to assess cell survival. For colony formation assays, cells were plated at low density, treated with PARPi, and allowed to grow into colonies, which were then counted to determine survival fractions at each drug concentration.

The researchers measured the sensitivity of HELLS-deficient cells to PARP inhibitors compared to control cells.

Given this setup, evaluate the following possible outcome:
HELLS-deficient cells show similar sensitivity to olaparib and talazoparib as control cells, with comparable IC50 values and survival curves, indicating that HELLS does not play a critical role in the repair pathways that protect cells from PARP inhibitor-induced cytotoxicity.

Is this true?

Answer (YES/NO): NO